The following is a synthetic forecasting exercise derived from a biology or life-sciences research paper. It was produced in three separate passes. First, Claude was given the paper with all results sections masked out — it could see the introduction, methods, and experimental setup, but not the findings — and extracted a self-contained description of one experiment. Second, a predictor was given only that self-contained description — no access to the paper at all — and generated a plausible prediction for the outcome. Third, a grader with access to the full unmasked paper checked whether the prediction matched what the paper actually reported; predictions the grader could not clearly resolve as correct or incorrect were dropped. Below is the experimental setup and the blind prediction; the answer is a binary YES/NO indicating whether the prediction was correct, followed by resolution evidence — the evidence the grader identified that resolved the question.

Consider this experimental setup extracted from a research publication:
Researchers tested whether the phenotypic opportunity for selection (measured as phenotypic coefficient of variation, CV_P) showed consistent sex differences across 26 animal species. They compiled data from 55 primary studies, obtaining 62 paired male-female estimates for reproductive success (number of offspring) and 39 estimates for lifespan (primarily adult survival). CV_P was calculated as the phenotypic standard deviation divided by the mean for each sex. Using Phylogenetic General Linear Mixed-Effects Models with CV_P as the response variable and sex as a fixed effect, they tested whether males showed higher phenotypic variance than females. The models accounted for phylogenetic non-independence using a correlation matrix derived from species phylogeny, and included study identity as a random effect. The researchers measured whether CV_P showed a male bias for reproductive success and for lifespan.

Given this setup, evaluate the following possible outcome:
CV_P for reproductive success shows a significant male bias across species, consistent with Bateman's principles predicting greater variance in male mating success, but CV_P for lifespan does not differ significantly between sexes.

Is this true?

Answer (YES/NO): YES